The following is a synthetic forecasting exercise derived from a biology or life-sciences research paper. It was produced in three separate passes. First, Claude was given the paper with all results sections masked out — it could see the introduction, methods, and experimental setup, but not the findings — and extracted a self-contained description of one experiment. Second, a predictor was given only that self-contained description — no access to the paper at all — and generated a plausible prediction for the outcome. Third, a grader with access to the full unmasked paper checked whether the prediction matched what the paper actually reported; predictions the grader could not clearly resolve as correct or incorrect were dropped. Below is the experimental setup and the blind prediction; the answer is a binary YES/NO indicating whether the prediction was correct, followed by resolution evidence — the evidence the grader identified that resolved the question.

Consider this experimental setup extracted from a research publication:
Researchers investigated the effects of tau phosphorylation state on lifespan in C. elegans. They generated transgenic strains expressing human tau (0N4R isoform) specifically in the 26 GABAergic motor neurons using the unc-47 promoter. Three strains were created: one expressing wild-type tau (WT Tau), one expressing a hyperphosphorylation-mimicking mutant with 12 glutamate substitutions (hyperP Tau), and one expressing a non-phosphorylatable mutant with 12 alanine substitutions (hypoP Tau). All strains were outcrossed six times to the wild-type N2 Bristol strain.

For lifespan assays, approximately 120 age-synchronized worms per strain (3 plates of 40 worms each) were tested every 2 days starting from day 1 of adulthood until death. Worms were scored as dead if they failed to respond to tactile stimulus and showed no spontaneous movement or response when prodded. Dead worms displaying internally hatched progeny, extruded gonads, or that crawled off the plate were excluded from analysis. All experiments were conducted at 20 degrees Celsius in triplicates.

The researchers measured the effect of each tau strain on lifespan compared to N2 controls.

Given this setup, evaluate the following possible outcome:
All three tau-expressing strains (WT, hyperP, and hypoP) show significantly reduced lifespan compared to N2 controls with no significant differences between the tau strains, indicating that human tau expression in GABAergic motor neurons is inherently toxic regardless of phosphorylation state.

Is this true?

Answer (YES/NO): NO